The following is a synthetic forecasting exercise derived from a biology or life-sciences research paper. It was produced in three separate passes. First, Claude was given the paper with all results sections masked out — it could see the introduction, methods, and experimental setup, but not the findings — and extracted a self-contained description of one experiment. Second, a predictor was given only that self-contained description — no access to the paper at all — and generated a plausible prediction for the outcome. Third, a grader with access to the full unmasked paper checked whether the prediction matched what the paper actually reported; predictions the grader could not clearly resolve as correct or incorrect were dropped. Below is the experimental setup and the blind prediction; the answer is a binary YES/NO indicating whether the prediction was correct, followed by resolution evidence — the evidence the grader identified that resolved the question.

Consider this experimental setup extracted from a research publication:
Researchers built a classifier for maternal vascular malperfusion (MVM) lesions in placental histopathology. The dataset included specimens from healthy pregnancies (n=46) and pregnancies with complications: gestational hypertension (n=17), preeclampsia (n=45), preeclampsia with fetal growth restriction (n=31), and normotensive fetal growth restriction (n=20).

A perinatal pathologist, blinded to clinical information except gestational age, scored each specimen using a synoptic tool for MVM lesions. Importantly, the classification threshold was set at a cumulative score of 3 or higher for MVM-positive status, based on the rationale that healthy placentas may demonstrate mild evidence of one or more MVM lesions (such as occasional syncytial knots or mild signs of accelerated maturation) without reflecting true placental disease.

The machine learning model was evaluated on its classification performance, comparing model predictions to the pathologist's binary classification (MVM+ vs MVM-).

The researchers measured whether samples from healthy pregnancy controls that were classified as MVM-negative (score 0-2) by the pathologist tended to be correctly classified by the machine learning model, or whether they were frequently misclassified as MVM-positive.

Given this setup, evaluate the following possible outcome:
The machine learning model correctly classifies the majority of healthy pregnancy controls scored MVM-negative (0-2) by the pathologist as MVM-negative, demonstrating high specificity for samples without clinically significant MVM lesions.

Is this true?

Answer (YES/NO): YES